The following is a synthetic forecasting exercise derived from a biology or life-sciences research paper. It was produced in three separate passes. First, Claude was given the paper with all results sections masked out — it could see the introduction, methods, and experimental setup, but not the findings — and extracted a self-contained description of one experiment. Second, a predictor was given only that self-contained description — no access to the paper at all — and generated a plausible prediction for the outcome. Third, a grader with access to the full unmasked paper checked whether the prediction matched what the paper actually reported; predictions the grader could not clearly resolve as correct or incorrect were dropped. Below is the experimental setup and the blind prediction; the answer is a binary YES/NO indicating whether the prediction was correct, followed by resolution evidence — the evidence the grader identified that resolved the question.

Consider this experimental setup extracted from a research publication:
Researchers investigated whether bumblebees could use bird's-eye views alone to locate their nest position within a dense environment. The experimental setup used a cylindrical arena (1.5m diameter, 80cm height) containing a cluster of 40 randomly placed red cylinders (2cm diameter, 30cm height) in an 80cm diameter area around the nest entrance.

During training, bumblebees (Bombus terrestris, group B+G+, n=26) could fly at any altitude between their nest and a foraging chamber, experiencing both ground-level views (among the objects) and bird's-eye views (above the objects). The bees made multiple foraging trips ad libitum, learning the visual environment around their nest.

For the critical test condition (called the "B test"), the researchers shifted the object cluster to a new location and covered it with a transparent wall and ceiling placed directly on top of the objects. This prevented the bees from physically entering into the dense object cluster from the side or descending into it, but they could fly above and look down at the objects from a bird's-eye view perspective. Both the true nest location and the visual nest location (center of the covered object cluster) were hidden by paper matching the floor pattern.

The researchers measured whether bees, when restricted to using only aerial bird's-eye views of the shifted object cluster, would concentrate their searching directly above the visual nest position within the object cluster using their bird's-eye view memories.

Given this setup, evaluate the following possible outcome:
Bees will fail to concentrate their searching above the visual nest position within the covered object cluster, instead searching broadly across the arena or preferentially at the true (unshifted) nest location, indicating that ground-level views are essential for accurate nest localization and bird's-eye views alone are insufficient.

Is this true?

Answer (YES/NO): NO